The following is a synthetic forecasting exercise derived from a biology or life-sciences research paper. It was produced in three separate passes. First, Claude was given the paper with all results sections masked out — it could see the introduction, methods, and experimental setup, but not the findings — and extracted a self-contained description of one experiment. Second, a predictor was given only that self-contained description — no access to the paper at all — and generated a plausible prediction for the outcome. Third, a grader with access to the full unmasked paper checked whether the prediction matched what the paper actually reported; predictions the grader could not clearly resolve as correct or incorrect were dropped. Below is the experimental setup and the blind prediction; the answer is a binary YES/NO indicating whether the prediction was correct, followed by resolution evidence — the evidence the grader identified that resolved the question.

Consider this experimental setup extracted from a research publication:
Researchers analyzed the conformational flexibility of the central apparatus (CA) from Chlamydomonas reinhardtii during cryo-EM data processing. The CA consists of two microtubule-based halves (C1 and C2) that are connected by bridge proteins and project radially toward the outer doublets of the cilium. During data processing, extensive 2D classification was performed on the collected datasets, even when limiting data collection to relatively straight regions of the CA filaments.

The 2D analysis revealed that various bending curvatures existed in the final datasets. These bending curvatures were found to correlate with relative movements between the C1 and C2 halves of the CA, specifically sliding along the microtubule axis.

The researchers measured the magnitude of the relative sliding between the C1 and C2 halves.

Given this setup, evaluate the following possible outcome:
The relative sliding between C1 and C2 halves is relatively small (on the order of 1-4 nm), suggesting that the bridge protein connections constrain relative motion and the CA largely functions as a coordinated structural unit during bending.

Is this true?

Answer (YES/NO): NO